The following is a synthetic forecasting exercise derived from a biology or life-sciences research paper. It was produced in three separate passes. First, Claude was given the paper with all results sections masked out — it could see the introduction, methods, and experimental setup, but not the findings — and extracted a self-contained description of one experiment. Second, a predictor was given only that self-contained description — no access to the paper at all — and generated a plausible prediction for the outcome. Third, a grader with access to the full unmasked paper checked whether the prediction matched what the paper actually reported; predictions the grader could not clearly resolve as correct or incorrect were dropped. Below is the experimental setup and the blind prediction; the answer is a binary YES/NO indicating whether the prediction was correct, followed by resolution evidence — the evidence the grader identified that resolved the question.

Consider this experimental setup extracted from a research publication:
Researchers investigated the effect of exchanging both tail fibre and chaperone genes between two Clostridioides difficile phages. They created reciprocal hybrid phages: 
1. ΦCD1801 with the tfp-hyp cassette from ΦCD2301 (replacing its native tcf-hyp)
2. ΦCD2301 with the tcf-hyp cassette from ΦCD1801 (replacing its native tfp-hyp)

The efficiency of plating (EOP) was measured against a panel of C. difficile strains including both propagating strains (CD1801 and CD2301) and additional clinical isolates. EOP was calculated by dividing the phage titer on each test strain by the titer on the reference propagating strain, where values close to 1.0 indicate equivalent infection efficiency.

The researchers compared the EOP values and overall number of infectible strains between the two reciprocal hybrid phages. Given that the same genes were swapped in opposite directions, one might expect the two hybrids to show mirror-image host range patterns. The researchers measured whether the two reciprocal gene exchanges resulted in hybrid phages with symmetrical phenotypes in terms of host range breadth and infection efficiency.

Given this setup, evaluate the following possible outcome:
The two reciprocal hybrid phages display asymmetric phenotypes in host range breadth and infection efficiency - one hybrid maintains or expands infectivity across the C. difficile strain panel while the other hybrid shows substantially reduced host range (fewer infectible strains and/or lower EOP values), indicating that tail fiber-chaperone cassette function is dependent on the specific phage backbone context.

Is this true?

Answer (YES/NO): YES